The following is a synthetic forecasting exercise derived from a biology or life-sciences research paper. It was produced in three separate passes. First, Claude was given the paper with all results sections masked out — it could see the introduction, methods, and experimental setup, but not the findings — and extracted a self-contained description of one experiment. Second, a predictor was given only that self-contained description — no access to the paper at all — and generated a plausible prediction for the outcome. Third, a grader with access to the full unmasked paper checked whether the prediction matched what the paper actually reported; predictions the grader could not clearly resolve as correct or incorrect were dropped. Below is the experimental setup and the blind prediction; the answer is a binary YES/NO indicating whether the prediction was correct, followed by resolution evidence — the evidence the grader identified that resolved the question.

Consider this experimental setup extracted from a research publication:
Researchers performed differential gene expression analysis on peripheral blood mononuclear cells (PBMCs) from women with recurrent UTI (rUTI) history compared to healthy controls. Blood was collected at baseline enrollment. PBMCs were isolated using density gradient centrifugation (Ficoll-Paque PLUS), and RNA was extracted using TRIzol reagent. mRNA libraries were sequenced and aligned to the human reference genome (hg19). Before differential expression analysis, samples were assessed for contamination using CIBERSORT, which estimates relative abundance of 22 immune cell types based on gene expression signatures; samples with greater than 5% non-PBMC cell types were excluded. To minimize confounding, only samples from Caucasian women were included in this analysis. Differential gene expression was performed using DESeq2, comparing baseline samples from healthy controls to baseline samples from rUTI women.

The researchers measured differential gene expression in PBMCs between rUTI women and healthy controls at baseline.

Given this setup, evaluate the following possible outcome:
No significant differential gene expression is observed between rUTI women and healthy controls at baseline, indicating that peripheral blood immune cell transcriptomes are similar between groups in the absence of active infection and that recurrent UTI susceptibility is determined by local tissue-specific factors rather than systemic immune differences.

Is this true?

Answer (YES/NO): NO